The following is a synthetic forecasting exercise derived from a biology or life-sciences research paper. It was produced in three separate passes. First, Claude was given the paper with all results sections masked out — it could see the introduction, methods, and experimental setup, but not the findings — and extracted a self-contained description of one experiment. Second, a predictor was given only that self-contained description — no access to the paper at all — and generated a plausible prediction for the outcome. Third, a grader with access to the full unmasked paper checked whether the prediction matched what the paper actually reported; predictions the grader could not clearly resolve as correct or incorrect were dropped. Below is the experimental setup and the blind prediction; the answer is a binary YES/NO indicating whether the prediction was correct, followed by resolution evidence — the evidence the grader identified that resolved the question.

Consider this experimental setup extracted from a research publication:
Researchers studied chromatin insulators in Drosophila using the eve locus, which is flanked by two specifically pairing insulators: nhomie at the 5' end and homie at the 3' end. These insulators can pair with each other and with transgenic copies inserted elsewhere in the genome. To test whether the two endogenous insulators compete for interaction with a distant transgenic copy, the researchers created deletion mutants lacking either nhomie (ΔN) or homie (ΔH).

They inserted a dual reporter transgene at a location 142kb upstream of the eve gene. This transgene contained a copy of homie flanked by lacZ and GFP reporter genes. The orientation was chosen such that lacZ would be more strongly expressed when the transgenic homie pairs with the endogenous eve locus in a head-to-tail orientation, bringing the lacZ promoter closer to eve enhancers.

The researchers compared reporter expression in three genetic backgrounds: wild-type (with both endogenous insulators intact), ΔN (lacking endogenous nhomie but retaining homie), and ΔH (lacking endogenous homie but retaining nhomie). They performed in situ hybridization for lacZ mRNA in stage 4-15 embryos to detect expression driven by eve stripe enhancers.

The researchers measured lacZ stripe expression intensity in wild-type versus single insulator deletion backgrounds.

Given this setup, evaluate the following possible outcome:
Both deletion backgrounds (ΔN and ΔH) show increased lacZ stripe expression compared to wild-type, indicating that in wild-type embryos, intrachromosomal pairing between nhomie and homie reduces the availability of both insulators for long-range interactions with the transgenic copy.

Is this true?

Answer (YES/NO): NO